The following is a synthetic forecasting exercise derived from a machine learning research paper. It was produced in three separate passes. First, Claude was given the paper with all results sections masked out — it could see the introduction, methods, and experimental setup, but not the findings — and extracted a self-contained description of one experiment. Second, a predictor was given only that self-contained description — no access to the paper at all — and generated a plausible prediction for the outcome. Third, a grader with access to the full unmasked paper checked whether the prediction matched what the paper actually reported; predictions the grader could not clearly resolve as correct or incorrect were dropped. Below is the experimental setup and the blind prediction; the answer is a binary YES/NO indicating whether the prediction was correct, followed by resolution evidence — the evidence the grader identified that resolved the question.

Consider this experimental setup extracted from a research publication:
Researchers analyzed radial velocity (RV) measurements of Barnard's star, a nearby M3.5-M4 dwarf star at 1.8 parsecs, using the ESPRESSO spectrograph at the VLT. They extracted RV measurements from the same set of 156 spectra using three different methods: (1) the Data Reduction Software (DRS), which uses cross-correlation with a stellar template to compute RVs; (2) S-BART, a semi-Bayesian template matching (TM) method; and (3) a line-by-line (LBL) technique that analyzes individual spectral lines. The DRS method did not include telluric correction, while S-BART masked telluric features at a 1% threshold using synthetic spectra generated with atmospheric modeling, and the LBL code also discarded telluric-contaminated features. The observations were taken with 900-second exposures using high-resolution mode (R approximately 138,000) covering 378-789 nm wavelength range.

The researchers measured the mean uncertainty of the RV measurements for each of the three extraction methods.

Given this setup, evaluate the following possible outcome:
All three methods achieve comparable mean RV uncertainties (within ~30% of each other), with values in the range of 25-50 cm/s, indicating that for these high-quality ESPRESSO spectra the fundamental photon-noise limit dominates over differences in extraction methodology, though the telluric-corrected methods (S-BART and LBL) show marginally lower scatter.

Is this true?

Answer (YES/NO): NO